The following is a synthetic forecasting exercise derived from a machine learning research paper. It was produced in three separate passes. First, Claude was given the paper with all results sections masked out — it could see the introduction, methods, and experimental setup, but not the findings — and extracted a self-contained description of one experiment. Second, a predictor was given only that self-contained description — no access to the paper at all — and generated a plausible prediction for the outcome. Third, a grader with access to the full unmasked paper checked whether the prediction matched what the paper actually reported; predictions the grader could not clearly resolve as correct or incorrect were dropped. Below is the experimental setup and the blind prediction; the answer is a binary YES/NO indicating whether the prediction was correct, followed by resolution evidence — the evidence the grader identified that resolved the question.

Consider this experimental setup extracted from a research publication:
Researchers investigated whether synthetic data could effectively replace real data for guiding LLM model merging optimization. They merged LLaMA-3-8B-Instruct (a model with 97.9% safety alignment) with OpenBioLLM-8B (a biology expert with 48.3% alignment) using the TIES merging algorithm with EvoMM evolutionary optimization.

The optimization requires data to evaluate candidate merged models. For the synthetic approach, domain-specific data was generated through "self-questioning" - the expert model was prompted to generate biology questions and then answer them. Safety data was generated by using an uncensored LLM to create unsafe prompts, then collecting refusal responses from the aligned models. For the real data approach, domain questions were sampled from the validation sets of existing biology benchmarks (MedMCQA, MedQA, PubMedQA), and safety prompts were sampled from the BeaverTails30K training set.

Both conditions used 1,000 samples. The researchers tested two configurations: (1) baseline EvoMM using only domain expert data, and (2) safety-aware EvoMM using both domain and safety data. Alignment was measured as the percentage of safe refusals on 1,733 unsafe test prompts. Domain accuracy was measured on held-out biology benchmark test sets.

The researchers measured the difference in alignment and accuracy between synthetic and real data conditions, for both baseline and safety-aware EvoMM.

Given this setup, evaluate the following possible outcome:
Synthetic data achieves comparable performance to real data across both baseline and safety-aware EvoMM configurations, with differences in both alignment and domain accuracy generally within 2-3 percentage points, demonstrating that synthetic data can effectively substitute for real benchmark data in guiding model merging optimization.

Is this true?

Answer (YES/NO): NO